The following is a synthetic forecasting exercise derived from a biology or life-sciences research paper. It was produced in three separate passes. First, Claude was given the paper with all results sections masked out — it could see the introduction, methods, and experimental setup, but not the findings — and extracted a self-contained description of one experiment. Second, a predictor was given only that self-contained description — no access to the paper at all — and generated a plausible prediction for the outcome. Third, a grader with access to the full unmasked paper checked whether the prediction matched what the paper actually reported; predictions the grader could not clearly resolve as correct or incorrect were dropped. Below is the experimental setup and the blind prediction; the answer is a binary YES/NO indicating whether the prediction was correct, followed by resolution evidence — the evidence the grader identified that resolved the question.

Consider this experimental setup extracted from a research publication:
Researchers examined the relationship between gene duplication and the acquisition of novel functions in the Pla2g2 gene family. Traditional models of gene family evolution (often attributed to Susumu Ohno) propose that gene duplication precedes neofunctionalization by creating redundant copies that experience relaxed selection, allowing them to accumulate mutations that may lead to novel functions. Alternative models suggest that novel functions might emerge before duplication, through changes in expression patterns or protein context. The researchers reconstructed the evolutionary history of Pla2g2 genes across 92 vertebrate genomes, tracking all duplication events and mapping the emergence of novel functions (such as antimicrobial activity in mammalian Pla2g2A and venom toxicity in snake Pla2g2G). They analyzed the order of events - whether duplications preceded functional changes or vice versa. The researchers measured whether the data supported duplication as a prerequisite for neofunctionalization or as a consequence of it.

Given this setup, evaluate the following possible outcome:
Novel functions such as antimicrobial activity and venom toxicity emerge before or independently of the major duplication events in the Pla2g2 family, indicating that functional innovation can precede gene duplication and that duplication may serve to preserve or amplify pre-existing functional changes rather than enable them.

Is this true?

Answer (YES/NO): YES